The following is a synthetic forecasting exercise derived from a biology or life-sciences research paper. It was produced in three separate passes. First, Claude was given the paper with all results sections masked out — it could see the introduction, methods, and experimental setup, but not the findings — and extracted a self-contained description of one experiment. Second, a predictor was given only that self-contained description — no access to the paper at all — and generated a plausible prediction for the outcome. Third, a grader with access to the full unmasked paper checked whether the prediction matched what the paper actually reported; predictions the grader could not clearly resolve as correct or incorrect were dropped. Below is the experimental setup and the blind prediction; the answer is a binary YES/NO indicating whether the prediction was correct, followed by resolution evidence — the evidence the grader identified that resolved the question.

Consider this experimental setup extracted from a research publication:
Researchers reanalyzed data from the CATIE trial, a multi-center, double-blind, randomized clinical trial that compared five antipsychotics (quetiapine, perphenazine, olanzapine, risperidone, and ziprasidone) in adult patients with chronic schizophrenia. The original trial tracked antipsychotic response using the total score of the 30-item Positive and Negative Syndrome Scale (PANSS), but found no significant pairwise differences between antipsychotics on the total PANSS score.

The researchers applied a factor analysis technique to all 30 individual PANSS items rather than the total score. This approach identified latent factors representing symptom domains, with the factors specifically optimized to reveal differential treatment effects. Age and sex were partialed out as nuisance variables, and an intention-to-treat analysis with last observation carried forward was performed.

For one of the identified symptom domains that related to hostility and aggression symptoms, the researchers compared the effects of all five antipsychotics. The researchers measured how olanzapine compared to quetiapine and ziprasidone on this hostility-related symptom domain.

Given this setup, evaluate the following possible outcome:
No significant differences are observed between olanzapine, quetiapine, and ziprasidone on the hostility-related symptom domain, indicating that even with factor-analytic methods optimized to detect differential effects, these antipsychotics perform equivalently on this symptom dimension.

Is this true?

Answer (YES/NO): NO